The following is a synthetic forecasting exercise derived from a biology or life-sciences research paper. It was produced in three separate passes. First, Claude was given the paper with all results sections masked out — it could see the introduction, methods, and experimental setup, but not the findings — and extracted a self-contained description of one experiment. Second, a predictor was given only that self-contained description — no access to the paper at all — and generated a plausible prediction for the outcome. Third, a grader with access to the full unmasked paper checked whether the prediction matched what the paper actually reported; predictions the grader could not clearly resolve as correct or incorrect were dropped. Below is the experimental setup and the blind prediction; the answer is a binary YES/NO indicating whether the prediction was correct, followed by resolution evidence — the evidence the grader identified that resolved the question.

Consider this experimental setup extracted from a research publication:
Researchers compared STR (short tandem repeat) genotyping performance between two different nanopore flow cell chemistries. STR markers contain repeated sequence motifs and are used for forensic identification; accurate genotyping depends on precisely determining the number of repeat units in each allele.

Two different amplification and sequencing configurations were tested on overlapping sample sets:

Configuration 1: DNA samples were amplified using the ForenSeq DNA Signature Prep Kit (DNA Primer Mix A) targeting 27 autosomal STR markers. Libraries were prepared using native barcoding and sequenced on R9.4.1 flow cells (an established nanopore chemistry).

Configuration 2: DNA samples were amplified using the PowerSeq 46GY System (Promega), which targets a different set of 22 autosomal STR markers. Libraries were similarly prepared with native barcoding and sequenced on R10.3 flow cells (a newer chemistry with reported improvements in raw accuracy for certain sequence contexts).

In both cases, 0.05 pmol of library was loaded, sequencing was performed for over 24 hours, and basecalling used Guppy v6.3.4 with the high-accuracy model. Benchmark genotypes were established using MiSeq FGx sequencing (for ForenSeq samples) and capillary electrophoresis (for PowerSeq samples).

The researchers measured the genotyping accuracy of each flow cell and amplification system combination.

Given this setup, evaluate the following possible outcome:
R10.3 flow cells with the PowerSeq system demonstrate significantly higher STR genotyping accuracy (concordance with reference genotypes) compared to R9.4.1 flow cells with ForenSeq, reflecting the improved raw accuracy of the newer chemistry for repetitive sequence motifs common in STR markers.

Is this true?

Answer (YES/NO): NO